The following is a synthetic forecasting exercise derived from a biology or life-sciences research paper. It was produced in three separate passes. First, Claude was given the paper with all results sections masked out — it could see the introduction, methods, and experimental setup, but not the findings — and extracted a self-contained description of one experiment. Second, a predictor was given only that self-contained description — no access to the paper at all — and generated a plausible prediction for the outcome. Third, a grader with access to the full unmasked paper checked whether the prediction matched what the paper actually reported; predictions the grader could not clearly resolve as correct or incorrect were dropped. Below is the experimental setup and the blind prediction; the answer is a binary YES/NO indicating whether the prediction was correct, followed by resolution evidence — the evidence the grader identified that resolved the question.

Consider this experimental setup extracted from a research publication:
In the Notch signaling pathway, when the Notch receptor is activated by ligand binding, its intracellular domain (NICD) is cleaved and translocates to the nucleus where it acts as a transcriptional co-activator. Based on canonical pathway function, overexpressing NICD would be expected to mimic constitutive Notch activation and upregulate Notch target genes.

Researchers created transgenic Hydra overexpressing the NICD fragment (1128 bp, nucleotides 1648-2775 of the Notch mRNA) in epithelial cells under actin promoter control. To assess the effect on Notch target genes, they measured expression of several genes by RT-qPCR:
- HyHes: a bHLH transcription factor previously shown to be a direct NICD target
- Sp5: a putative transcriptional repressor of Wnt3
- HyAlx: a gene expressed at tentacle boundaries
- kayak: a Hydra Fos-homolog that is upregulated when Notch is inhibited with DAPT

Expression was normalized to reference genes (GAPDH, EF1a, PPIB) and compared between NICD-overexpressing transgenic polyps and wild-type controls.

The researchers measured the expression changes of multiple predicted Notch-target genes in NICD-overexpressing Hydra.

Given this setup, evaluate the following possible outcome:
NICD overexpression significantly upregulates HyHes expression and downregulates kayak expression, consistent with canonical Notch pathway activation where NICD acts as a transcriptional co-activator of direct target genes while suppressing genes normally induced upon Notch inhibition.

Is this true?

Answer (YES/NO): NO